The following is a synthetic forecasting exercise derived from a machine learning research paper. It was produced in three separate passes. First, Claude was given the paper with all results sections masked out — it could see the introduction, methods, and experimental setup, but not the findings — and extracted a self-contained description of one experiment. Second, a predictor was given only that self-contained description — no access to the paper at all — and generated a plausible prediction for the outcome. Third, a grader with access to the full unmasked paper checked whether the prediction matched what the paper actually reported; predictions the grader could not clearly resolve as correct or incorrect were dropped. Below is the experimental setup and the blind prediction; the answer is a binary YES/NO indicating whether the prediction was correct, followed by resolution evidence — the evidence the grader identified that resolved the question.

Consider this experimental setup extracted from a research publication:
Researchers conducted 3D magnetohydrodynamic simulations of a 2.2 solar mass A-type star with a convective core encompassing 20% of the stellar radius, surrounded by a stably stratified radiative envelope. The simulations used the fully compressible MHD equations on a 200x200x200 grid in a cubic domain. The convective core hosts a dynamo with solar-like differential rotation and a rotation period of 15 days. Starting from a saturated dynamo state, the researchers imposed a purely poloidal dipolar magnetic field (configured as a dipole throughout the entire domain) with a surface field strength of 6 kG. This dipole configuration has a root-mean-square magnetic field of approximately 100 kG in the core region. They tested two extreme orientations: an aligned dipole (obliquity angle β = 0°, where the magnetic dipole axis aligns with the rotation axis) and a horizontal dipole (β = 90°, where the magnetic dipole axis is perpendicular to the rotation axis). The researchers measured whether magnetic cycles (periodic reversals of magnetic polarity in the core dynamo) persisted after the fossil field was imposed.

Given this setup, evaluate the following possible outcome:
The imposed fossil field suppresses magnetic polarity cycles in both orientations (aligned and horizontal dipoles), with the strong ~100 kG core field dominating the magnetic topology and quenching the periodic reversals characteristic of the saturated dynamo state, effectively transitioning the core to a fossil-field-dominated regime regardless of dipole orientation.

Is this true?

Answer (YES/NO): NO